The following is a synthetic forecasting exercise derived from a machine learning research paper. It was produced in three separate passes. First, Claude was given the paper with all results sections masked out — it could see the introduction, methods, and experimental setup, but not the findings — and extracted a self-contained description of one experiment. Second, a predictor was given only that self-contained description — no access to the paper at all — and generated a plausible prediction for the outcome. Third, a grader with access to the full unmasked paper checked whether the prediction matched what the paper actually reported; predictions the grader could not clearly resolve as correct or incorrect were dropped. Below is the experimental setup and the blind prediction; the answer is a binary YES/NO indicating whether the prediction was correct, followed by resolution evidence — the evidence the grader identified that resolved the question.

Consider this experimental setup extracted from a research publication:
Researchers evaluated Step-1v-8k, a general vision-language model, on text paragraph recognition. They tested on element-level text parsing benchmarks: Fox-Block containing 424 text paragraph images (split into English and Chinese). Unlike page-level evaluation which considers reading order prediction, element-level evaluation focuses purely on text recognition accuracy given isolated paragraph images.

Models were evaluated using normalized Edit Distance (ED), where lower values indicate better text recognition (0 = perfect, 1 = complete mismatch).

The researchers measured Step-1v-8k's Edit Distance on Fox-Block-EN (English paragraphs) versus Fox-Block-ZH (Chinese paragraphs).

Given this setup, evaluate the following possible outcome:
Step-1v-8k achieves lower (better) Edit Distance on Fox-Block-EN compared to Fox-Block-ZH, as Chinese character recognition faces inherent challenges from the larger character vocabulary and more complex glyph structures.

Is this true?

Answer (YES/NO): YES